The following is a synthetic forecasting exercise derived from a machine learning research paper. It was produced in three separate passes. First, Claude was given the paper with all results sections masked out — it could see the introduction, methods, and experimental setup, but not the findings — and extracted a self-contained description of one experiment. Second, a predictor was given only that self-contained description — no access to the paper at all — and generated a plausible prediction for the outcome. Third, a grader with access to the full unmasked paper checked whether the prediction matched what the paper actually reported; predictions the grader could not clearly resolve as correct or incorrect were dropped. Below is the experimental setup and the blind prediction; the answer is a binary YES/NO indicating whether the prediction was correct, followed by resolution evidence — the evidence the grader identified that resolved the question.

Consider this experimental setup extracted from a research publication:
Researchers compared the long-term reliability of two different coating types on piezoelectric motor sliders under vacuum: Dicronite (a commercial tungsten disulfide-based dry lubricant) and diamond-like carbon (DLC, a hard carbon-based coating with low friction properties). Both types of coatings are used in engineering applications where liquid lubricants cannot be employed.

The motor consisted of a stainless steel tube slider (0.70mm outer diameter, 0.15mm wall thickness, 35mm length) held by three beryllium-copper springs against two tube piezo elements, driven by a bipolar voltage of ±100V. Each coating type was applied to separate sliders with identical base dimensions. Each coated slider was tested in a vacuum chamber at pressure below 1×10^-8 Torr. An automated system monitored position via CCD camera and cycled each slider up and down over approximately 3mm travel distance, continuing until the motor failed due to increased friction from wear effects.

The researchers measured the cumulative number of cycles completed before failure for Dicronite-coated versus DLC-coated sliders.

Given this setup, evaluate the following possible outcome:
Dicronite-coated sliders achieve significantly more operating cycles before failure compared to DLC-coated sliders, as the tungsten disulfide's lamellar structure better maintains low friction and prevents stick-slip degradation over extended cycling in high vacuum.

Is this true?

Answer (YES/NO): NO